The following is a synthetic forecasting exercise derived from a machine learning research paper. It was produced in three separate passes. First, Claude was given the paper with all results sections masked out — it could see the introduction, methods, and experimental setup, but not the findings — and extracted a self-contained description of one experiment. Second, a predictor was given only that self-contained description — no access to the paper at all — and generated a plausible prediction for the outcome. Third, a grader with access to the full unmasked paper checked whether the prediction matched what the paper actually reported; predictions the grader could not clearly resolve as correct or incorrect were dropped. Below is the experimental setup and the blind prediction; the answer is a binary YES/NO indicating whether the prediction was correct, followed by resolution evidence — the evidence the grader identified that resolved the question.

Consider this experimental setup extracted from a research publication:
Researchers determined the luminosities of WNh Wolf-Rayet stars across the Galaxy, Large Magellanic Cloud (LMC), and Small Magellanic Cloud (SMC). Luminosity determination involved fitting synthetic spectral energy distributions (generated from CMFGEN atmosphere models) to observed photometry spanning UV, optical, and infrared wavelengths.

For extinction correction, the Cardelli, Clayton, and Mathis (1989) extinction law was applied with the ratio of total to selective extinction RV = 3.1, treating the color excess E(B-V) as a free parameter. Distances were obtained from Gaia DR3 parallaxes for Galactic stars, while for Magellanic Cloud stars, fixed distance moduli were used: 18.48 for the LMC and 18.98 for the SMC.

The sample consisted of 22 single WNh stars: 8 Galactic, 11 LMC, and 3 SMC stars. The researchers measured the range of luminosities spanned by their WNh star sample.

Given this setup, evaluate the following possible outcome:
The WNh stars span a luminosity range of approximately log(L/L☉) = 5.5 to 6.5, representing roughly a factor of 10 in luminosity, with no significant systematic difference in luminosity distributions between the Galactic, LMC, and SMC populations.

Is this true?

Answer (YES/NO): NO